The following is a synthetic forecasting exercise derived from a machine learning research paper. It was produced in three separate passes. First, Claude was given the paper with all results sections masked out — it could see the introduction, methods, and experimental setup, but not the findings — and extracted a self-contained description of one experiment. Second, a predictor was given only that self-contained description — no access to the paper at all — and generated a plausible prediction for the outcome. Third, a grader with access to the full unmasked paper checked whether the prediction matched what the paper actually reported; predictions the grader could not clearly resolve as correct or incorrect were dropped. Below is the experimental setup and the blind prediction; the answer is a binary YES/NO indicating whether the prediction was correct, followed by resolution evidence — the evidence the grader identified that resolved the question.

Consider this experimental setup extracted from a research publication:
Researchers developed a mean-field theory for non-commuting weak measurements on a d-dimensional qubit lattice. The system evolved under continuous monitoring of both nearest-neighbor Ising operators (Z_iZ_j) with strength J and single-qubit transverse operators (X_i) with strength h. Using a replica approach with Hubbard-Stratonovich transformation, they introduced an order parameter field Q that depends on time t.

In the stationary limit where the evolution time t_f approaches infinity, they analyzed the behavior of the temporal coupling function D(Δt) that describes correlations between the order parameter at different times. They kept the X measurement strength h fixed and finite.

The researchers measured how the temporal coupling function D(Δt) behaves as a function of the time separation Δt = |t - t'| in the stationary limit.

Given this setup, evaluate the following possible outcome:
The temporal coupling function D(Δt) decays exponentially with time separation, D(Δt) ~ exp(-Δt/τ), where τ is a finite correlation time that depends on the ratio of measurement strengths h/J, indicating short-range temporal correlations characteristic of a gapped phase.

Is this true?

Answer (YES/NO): YES